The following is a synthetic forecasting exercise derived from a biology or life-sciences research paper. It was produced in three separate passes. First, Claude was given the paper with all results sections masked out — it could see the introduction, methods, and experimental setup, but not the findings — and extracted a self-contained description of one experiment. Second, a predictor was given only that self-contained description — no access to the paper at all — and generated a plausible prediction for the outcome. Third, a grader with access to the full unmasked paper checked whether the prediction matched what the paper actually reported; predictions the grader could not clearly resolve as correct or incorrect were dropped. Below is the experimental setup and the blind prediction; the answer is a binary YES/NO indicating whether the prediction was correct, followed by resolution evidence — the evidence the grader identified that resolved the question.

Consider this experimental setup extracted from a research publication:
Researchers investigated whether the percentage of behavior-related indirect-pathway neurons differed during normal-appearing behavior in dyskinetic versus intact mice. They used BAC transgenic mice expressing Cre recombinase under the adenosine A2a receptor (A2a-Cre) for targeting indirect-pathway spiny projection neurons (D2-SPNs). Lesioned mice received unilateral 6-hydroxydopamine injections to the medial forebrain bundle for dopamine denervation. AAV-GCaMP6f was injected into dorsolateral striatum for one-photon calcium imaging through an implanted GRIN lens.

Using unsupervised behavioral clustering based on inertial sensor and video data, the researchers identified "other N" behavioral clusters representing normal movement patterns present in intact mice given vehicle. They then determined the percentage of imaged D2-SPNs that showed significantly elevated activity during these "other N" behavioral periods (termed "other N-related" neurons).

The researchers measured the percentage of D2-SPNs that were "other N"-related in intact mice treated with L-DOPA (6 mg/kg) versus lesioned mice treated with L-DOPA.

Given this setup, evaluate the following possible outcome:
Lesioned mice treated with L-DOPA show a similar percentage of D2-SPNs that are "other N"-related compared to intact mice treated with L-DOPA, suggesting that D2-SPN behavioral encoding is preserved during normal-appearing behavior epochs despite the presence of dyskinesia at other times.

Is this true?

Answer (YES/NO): NO